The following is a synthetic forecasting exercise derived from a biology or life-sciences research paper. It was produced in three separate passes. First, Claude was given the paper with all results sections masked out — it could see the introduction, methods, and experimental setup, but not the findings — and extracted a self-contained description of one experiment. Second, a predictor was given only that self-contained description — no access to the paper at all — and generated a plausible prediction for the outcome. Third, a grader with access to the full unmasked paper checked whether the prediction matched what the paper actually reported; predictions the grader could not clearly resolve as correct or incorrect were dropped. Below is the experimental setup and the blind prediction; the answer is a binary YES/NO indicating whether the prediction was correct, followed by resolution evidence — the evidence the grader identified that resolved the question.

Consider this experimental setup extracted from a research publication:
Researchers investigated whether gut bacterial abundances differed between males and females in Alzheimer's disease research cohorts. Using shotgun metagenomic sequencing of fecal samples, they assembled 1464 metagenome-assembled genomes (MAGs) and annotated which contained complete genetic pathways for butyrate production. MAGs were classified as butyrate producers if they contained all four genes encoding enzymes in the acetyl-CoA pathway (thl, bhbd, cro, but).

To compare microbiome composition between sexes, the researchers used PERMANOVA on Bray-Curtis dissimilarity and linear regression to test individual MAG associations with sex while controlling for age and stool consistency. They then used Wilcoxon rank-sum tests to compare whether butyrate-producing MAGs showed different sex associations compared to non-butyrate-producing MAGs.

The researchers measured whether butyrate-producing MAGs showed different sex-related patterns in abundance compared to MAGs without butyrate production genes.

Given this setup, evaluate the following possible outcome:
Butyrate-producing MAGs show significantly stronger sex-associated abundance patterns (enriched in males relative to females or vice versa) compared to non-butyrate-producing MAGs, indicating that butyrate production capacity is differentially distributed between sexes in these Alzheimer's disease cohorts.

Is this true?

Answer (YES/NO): YES